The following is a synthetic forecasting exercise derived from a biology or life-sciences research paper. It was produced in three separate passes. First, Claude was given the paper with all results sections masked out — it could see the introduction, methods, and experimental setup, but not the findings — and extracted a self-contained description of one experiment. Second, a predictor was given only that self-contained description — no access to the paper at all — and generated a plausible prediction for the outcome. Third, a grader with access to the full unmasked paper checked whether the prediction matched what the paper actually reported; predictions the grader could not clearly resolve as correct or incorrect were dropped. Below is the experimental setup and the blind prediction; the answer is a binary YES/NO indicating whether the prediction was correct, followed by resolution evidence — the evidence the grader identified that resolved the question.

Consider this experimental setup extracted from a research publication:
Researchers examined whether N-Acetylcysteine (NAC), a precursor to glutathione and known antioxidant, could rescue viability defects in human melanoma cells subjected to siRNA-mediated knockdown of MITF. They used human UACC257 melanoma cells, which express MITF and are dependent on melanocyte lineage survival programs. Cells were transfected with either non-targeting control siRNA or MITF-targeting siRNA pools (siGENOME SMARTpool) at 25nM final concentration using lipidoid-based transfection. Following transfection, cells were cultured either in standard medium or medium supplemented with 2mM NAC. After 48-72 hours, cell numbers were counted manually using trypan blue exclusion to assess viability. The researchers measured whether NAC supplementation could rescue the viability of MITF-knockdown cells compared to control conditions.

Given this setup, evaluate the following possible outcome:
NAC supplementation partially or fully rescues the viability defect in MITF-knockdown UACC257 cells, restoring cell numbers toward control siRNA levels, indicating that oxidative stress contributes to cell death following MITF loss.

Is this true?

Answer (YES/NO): YES